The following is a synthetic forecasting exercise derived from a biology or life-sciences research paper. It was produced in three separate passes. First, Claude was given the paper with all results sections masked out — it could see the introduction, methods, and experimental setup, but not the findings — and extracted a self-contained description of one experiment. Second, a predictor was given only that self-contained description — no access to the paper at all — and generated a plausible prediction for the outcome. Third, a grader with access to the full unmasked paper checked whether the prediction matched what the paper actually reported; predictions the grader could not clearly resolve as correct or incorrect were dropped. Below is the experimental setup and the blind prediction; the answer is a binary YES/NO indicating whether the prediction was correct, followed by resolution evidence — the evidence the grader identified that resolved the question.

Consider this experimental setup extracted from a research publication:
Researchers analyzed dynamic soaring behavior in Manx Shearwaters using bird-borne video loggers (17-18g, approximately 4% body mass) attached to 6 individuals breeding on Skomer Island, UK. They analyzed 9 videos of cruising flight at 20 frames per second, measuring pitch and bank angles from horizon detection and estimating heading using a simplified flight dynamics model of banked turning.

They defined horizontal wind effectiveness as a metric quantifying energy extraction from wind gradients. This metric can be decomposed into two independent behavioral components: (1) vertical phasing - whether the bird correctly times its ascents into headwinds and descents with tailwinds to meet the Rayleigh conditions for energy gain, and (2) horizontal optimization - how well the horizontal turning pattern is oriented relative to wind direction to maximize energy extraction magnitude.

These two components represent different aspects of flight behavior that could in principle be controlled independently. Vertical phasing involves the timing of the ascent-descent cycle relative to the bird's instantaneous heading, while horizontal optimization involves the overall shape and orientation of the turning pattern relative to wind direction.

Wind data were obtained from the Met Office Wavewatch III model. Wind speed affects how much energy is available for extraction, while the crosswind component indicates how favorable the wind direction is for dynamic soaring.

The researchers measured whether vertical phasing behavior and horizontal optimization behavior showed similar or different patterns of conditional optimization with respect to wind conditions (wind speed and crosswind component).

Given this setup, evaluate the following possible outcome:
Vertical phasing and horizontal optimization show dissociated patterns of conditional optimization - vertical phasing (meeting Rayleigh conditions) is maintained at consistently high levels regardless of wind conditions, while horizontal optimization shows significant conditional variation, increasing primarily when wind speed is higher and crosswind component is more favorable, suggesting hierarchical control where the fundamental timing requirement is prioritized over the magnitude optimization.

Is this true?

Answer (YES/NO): YES